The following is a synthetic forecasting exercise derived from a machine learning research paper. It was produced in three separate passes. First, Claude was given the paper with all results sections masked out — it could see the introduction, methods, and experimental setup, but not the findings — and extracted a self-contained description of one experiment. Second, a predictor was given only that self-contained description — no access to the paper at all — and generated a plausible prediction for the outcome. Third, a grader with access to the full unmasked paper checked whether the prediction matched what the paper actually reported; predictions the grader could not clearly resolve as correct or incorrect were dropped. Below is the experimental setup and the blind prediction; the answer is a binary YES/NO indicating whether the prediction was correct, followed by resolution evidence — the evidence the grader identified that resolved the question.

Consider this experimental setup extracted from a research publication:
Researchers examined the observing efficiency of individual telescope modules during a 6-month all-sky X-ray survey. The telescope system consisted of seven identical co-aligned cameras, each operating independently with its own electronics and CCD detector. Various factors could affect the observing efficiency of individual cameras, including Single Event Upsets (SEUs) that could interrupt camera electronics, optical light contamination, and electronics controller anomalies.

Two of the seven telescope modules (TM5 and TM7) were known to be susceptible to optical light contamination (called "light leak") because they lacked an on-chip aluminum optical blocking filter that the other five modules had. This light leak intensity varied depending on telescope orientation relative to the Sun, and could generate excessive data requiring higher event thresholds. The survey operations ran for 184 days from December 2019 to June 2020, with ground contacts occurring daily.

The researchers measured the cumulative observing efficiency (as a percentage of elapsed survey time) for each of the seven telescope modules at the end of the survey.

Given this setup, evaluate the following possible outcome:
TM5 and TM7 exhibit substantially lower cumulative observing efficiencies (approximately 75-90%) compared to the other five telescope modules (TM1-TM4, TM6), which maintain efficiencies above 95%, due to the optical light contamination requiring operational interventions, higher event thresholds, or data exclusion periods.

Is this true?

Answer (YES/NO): NO